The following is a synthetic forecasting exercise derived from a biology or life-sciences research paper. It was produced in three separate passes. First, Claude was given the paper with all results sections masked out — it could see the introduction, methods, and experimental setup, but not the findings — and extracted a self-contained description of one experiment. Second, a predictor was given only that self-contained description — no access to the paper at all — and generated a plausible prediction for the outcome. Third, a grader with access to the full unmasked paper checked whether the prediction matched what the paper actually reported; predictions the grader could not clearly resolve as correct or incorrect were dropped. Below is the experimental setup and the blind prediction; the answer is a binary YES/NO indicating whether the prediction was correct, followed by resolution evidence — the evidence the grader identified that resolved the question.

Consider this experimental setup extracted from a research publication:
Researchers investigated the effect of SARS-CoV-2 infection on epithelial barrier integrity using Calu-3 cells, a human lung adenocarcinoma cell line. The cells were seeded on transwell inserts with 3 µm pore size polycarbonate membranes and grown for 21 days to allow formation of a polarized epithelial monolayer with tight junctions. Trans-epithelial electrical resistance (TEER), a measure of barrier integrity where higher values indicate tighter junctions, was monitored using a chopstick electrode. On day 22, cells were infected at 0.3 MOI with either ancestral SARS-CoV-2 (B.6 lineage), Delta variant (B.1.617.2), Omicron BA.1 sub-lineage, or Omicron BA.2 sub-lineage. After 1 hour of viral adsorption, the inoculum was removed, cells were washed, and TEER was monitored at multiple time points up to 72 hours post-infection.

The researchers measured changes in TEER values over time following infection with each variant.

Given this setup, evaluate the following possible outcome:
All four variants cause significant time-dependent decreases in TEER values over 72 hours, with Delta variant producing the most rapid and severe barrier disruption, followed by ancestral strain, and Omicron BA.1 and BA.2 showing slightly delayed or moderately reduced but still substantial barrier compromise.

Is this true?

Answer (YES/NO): NO